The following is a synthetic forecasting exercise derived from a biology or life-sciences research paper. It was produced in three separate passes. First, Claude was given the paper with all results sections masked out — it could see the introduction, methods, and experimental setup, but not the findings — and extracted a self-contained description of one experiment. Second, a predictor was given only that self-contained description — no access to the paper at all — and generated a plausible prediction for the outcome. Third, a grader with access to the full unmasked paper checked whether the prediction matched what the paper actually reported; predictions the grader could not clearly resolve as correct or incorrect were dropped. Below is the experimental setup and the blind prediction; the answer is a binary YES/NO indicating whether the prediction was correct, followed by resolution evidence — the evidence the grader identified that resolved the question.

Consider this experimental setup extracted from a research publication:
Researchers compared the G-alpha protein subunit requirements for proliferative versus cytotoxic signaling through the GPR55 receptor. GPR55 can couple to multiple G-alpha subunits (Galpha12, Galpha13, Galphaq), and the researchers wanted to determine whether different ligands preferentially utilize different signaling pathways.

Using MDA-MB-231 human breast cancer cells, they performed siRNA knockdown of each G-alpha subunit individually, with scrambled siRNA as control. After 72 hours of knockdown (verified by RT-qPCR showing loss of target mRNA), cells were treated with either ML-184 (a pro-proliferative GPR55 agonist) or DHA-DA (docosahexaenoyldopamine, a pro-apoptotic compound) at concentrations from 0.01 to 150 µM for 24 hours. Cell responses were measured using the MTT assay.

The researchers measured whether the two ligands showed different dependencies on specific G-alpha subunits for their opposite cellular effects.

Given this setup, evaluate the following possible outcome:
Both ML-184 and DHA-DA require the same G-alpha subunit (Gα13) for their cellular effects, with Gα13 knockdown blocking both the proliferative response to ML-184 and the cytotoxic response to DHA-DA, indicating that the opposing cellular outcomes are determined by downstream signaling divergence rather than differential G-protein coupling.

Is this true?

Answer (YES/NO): NO